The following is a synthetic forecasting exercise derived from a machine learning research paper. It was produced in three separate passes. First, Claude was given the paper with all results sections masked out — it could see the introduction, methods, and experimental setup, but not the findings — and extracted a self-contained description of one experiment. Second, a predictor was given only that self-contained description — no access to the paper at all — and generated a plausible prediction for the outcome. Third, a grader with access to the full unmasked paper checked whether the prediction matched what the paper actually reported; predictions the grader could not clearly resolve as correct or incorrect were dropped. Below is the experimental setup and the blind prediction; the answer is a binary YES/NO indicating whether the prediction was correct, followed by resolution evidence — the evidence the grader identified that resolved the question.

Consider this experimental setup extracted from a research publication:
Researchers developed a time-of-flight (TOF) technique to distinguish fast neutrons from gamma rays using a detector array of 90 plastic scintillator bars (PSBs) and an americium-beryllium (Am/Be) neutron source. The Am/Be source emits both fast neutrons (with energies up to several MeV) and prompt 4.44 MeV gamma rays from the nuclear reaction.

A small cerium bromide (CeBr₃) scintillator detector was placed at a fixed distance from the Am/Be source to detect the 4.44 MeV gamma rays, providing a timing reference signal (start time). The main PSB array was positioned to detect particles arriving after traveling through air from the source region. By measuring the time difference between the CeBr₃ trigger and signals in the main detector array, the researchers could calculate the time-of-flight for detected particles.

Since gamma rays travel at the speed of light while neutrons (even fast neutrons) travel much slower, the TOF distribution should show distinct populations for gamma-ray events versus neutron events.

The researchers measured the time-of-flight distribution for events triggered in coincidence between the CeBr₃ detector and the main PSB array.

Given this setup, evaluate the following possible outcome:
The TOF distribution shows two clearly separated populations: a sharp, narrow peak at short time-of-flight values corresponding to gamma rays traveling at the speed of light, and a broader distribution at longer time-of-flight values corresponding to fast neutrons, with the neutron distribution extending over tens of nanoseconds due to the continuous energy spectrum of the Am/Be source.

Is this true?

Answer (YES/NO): YES